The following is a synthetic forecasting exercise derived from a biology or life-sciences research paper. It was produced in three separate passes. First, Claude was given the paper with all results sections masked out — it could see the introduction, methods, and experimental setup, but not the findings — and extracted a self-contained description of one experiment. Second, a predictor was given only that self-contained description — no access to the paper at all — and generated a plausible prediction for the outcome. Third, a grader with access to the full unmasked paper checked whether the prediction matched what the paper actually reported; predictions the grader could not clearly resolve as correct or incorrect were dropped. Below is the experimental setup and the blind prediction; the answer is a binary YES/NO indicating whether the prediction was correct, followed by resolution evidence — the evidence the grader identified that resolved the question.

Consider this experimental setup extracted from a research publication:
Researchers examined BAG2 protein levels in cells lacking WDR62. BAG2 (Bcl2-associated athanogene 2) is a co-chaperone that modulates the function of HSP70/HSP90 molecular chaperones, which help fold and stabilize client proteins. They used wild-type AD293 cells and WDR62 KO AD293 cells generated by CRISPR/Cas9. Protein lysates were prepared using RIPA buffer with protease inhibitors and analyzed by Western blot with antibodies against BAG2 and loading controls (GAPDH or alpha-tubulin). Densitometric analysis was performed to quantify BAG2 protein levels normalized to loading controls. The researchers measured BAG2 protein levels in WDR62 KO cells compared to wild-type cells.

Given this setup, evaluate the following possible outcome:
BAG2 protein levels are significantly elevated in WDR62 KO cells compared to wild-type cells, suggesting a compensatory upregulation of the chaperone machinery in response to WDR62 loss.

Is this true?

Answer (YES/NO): YES